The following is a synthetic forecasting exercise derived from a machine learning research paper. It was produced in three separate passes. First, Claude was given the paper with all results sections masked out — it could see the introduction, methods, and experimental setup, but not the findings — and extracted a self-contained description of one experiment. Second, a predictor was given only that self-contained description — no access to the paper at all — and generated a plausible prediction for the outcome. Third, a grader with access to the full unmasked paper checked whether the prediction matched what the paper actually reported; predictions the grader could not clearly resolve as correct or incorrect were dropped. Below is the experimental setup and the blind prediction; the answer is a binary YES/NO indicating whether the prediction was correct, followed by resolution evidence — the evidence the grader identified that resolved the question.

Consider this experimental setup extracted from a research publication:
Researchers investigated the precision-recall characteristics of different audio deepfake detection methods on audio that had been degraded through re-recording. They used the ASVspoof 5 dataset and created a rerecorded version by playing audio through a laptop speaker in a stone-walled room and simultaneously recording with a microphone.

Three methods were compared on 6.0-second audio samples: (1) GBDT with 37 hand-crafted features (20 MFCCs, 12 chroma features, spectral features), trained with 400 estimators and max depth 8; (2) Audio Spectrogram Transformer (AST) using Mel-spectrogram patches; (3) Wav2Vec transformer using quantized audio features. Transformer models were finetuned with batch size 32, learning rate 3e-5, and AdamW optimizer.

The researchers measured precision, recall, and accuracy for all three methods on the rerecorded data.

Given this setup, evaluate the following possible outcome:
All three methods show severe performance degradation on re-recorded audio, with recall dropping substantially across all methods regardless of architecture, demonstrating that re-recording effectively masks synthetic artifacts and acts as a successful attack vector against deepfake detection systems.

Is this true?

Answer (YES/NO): NO